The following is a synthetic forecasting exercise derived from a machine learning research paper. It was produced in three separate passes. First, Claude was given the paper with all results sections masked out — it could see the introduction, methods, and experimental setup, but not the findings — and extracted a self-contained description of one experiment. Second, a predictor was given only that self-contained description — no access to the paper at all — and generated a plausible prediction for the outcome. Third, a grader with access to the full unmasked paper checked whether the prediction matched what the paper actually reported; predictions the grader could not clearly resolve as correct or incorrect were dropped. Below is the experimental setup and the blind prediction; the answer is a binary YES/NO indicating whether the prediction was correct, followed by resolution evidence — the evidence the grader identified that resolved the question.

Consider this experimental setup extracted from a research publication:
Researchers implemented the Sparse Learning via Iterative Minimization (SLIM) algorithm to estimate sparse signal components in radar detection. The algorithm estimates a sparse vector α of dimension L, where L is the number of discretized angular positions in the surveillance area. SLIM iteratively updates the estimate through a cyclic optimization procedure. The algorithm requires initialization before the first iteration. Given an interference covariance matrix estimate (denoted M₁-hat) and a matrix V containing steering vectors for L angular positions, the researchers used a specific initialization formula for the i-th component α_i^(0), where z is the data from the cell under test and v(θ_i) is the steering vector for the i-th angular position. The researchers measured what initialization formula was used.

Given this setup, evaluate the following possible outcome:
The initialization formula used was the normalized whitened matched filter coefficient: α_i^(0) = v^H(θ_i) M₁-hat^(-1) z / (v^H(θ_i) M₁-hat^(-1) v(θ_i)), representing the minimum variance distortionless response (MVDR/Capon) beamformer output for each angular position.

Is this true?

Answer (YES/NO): YES